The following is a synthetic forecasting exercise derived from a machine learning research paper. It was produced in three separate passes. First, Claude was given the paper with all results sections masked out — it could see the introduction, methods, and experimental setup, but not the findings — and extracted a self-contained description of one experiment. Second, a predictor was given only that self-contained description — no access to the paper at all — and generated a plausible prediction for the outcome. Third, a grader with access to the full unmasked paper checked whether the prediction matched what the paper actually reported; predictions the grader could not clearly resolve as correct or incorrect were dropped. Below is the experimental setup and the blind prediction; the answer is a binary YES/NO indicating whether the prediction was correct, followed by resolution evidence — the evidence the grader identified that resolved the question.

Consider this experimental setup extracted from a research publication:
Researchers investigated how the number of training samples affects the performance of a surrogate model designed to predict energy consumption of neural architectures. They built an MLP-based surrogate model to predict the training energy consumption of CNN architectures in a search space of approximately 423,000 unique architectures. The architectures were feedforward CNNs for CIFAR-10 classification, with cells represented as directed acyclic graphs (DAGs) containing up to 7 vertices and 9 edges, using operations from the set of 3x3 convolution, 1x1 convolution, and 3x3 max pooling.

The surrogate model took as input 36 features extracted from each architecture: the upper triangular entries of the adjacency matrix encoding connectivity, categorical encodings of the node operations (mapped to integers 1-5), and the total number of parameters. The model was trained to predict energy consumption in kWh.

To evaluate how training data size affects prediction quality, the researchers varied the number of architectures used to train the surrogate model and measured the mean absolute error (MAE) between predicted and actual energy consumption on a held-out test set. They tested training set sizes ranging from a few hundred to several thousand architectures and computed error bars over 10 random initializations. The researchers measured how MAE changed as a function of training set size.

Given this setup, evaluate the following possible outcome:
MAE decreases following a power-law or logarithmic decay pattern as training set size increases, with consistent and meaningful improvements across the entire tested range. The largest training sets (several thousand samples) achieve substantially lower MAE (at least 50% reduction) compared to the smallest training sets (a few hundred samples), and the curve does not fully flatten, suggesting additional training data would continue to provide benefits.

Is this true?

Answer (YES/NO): NO